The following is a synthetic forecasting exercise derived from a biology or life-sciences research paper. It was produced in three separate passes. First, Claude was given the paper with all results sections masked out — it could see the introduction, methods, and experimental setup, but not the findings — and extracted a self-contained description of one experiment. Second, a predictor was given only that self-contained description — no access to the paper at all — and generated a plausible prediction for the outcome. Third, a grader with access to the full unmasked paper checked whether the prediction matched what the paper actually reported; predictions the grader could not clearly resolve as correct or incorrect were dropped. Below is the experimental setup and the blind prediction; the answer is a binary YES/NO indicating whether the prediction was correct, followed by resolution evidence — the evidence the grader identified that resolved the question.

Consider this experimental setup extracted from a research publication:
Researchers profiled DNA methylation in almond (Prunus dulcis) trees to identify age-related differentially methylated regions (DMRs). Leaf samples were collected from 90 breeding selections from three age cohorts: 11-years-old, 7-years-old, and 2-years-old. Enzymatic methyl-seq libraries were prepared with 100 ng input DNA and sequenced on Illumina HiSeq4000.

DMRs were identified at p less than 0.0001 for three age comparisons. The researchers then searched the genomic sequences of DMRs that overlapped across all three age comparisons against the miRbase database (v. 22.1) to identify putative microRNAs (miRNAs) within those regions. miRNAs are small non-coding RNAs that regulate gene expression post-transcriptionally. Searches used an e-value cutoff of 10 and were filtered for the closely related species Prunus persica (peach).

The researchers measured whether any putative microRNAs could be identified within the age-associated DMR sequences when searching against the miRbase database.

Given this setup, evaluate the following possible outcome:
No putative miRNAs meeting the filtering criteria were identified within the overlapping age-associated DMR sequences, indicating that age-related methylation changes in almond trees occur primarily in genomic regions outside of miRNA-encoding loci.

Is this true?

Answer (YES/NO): NO